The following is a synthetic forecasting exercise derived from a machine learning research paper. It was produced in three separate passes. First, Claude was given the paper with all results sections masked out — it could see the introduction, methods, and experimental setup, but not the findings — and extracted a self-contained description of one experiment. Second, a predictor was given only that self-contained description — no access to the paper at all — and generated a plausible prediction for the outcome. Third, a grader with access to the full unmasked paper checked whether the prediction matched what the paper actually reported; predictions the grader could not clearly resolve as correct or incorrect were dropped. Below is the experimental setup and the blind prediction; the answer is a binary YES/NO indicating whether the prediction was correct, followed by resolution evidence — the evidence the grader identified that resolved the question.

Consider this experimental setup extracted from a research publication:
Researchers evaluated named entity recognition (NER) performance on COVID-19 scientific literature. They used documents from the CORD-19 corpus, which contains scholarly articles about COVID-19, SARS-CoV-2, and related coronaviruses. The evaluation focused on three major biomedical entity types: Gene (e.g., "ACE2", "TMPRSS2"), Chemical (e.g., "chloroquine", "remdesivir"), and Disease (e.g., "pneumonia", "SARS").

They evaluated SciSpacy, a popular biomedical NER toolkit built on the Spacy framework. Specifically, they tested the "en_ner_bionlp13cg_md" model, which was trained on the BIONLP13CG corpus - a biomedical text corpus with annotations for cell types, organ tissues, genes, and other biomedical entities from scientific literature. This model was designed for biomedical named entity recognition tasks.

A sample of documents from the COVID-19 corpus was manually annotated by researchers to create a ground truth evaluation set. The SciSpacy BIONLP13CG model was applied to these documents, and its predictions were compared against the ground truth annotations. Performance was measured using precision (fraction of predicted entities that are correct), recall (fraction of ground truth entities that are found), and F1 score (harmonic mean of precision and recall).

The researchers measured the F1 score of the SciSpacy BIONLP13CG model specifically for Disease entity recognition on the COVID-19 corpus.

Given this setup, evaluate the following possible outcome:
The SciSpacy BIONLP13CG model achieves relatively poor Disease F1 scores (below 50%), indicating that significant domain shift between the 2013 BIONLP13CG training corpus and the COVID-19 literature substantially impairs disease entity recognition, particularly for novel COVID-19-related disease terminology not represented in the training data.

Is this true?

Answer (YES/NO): YES